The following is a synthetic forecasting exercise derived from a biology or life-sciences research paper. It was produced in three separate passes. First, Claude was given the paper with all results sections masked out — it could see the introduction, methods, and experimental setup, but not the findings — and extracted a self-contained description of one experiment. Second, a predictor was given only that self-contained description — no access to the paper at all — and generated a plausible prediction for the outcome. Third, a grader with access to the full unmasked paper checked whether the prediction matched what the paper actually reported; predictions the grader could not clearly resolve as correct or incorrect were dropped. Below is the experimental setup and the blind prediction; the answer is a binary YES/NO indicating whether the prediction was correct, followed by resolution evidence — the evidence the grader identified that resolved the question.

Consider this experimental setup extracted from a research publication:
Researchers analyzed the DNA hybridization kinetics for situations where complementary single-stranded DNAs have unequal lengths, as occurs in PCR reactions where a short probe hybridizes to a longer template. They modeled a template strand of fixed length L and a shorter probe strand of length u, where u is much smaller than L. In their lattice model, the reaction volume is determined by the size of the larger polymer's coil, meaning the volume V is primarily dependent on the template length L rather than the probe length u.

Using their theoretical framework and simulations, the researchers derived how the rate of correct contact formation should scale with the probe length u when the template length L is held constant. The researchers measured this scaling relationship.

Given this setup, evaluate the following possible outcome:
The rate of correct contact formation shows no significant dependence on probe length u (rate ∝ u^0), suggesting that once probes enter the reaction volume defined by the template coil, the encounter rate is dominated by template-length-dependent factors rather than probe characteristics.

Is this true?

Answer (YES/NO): NO